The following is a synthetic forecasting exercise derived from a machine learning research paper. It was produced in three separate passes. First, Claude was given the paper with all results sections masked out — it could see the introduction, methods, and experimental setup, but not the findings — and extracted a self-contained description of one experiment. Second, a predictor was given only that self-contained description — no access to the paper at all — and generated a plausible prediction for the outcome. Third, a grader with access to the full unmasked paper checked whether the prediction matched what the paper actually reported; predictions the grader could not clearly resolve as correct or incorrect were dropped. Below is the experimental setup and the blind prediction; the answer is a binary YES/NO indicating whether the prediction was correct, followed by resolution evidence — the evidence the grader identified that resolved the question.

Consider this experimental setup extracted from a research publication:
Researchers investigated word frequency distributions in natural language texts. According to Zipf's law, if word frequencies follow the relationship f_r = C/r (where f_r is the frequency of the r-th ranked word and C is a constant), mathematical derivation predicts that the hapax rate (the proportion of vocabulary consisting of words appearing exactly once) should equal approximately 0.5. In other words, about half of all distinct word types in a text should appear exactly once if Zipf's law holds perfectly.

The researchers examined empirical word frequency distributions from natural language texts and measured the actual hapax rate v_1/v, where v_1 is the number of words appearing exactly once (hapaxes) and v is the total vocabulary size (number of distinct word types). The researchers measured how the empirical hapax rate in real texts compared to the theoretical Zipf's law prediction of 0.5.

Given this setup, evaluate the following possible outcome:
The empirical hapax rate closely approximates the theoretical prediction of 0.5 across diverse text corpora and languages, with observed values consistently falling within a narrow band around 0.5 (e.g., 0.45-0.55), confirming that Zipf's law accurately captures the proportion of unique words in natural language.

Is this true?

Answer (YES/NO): NO